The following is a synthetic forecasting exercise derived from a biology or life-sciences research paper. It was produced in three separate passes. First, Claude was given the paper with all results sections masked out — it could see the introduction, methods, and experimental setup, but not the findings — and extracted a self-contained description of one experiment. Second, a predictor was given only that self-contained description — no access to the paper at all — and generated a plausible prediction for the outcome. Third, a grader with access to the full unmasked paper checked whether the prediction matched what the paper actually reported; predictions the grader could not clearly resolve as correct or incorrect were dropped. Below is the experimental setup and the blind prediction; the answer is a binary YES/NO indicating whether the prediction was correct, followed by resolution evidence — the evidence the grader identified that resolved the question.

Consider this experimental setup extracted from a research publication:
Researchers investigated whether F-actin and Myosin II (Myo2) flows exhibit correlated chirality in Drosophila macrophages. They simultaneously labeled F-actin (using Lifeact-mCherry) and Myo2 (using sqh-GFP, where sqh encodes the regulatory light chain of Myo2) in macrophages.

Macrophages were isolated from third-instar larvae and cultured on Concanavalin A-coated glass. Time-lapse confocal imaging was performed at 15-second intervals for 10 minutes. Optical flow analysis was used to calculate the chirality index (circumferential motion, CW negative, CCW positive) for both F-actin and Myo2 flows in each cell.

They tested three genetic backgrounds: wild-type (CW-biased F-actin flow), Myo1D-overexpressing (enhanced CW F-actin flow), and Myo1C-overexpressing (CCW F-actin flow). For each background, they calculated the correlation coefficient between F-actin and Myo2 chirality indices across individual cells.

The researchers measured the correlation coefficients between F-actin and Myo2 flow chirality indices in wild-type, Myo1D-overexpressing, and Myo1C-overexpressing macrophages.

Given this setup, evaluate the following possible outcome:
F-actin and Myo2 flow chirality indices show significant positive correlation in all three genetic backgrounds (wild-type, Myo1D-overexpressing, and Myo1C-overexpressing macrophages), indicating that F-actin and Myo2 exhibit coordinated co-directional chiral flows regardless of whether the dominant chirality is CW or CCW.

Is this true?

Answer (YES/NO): NO